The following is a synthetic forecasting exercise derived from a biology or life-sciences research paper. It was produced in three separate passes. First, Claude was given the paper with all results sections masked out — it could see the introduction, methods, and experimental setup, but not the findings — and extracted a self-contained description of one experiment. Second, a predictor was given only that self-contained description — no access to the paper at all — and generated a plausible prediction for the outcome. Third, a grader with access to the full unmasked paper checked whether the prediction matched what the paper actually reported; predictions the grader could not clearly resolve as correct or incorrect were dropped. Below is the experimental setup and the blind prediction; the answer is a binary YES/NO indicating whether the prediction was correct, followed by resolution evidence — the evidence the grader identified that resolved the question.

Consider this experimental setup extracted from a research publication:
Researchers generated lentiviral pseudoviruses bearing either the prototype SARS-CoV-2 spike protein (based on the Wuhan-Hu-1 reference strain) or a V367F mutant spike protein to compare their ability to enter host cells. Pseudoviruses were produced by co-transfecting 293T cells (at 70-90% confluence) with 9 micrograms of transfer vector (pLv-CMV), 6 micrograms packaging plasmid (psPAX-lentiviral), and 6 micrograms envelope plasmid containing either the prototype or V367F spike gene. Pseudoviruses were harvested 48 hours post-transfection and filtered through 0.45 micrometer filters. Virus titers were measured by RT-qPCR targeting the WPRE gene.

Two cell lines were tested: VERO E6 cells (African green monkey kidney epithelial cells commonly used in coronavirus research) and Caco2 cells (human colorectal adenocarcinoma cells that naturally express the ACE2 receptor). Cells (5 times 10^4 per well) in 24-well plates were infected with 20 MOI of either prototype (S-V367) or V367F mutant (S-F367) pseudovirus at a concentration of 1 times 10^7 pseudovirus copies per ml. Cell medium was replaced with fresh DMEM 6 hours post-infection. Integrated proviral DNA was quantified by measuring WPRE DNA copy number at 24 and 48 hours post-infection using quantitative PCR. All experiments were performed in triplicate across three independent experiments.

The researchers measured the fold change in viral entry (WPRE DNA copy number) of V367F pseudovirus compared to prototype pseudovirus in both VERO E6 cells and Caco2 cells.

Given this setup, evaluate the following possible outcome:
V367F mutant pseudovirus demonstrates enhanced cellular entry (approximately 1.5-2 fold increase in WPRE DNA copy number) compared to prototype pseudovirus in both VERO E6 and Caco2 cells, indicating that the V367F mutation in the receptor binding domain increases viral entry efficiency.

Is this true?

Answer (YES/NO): NO